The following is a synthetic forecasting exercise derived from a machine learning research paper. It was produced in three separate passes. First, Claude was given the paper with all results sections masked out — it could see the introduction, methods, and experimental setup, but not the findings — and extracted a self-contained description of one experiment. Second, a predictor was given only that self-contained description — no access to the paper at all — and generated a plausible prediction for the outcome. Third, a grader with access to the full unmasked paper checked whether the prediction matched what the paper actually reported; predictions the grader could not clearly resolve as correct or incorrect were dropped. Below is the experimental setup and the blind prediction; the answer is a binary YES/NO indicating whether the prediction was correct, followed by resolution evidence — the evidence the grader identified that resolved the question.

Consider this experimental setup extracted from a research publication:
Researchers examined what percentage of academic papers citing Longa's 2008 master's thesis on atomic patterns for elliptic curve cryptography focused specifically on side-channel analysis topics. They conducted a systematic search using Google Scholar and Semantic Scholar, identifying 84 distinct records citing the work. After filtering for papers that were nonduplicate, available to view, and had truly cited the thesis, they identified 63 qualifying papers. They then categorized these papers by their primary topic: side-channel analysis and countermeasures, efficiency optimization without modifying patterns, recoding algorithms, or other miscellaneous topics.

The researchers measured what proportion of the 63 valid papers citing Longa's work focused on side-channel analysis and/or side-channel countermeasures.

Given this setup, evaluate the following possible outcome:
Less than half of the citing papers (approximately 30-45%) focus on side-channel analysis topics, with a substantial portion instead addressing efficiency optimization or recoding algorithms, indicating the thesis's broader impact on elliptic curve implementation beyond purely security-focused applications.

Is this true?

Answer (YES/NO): YES